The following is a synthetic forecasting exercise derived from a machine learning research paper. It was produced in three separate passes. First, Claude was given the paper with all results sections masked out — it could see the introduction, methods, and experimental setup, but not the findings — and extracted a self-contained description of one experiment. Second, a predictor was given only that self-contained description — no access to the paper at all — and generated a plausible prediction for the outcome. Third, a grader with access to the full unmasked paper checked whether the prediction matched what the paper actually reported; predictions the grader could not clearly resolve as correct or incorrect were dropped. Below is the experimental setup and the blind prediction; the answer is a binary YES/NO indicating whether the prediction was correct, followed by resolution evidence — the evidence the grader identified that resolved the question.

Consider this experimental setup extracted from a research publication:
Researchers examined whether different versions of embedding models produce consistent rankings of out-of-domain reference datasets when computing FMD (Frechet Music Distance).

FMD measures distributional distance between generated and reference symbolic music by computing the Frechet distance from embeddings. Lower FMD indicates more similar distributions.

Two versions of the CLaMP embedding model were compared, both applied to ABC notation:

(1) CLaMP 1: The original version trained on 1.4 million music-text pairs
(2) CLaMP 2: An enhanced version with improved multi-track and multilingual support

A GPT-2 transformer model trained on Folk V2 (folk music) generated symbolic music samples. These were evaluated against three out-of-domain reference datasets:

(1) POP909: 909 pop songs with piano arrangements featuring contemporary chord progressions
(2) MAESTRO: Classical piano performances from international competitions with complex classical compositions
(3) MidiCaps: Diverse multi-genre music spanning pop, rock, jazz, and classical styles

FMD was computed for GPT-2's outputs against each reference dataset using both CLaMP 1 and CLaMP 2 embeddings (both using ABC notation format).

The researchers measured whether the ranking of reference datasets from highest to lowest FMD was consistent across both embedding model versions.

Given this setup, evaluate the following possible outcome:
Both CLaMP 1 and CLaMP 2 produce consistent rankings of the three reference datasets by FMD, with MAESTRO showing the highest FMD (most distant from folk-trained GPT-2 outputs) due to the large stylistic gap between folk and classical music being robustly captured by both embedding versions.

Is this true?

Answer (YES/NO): YES